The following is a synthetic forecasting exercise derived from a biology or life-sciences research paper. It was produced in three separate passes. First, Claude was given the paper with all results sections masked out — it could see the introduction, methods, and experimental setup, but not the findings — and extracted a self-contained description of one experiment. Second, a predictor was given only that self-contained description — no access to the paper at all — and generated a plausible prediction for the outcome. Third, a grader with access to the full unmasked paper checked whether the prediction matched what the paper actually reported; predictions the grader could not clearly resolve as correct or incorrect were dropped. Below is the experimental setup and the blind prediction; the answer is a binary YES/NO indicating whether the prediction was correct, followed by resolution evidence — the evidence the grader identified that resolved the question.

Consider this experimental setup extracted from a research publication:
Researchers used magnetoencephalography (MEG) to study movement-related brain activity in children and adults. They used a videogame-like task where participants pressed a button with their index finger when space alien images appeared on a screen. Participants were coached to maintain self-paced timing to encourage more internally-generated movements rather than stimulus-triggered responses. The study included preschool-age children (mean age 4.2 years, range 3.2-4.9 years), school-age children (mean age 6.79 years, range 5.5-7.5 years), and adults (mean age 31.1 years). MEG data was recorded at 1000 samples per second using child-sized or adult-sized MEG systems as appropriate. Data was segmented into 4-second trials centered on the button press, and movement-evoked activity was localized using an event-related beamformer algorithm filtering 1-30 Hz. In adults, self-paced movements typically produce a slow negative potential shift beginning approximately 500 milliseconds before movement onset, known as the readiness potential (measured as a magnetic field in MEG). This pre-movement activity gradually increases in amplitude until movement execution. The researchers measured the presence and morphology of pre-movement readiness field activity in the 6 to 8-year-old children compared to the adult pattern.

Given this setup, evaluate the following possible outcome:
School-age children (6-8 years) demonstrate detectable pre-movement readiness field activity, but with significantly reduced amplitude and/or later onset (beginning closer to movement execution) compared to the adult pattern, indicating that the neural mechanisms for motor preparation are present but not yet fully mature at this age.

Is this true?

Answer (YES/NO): NO